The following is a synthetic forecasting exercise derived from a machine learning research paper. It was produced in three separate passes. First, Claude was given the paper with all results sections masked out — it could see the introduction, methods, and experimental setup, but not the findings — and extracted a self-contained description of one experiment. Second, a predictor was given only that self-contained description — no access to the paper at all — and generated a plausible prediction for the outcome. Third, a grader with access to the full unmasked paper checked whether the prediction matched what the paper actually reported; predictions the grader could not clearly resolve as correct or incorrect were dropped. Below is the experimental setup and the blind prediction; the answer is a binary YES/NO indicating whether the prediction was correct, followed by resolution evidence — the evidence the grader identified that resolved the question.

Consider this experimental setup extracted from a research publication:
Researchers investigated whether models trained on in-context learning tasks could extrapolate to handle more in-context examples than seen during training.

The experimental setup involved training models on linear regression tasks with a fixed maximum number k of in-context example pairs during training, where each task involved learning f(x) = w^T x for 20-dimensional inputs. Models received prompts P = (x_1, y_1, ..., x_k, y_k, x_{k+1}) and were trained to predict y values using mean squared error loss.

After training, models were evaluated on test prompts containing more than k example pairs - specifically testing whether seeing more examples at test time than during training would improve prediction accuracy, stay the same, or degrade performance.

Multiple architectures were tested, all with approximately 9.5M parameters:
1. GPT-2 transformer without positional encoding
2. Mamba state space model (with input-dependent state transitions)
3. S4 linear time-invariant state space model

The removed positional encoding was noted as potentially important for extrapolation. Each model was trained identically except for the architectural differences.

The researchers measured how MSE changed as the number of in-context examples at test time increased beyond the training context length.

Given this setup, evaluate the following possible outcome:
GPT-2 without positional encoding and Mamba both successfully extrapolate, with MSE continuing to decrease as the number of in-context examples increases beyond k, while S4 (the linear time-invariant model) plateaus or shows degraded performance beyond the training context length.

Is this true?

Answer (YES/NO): NO